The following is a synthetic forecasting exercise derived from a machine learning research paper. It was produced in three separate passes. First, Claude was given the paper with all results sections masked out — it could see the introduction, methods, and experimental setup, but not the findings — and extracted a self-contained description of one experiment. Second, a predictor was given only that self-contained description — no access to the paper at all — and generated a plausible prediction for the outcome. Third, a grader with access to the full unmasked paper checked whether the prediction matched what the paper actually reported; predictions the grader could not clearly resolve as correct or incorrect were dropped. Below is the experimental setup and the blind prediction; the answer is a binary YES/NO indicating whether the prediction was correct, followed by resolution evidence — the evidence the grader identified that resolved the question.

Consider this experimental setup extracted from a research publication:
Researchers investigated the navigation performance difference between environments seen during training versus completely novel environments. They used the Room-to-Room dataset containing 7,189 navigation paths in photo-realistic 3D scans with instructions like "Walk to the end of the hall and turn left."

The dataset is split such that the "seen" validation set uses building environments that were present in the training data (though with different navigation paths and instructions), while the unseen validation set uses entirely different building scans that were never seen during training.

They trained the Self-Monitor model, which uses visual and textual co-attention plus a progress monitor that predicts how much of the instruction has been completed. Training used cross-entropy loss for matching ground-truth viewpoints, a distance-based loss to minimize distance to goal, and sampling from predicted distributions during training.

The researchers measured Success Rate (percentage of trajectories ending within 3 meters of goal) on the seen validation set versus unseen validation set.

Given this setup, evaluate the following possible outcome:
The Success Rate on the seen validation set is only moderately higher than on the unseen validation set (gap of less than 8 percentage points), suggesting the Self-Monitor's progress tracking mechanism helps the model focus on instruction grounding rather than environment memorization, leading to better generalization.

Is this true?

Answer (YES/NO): NO